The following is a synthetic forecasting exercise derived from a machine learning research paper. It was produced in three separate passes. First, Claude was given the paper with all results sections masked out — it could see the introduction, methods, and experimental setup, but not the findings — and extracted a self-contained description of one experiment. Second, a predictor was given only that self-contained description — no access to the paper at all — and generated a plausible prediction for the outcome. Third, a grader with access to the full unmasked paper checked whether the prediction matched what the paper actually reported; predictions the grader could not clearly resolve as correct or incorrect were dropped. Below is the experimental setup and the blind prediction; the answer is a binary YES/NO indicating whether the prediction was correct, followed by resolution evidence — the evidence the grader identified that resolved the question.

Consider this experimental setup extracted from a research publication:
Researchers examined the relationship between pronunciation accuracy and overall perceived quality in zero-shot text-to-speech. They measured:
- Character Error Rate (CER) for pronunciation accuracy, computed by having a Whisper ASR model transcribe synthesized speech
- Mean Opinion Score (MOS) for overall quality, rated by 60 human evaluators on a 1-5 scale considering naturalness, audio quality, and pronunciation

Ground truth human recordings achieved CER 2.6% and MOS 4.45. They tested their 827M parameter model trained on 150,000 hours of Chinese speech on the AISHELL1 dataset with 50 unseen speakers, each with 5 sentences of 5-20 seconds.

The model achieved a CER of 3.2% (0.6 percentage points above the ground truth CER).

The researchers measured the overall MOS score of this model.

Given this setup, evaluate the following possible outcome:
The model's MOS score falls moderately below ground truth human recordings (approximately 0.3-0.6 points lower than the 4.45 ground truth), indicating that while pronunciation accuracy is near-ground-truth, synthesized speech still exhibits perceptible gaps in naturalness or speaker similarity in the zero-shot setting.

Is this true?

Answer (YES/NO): NO